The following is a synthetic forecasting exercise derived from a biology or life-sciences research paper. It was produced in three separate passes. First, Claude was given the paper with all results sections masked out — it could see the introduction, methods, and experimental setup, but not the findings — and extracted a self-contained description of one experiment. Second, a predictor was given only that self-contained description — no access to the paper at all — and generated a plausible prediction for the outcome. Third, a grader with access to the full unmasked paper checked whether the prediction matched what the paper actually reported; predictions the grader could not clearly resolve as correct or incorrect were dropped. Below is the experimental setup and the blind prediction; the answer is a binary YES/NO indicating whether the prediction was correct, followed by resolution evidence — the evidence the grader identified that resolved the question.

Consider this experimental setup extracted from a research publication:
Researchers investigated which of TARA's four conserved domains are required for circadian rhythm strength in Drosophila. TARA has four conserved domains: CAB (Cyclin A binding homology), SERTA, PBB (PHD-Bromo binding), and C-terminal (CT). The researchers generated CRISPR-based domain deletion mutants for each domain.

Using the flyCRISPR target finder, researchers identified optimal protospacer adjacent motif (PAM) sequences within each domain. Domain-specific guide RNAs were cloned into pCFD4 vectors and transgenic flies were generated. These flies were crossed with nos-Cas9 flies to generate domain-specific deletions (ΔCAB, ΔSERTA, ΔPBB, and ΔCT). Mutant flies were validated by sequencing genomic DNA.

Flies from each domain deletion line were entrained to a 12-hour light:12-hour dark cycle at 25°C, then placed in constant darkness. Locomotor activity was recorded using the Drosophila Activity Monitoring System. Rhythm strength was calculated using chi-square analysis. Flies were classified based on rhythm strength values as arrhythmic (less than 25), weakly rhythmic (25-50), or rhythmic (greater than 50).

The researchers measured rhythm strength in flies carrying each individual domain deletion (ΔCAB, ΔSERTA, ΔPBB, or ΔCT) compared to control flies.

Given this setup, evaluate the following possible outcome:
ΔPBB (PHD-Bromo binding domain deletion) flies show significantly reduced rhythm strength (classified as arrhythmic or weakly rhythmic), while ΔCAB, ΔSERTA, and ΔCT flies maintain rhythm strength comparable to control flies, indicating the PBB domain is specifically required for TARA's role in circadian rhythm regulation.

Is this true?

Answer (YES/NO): NO